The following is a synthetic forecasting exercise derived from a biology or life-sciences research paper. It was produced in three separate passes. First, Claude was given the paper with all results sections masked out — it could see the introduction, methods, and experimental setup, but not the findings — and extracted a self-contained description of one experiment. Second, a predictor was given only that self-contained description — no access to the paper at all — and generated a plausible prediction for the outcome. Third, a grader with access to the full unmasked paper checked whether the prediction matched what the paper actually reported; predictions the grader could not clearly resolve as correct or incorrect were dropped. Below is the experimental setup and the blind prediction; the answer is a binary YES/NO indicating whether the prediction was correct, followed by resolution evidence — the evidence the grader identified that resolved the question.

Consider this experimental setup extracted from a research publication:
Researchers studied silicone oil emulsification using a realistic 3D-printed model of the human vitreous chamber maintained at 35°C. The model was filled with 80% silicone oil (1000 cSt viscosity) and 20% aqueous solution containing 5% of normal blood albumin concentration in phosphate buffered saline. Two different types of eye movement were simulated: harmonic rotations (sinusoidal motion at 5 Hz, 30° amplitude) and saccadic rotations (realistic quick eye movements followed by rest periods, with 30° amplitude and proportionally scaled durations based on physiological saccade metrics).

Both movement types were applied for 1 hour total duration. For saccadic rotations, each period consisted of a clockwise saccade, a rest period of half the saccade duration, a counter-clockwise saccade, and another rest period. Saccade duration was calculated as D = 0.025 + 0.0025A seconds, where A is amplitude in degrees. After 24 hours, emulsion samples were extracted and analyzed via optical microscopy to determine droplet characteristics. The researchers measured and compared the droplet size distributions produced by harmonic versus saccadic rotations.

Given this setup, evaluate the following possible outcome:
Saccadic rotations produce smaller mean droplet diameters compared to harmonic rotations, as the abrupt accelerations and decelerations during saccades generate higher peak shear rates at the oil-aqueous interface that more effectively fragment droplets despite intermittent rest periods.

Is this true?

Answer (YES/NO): NO